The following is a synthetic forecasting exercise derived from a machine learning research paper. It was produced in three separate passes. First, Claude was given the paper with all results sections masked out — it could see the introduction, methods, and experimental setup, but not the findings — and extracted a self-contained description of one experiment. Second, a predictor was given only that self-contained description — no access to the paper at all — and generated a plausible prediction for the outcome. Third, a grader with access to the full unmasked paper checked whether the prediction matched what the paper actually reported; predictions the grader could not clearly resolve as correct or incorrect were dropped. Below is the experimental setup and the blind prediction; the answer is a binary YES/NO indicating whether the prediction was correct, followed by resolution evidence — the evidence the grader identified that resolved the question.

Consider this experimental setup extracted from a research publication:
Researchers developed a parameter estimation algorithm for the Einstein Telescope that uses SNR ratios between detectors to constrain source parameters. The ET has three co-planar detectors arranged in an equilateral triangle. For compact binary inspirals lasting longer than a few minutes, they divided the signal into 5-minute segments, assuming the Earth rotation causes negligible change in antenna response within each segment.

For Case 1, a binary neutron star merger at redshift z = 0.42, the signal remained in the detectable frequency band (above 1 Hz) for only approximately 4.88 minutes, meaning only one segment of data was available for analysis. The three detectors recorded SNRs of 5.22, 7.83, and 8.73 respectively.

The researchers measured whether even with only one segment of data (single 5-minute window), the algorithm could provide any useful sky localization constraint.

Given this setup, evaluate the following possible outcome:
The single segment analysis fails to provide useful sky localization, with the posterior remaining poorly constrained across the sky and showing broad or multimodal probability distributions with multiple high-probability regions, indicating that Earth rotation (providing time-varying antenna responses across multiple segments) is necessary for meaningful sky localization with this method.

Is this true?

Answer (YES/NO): NO